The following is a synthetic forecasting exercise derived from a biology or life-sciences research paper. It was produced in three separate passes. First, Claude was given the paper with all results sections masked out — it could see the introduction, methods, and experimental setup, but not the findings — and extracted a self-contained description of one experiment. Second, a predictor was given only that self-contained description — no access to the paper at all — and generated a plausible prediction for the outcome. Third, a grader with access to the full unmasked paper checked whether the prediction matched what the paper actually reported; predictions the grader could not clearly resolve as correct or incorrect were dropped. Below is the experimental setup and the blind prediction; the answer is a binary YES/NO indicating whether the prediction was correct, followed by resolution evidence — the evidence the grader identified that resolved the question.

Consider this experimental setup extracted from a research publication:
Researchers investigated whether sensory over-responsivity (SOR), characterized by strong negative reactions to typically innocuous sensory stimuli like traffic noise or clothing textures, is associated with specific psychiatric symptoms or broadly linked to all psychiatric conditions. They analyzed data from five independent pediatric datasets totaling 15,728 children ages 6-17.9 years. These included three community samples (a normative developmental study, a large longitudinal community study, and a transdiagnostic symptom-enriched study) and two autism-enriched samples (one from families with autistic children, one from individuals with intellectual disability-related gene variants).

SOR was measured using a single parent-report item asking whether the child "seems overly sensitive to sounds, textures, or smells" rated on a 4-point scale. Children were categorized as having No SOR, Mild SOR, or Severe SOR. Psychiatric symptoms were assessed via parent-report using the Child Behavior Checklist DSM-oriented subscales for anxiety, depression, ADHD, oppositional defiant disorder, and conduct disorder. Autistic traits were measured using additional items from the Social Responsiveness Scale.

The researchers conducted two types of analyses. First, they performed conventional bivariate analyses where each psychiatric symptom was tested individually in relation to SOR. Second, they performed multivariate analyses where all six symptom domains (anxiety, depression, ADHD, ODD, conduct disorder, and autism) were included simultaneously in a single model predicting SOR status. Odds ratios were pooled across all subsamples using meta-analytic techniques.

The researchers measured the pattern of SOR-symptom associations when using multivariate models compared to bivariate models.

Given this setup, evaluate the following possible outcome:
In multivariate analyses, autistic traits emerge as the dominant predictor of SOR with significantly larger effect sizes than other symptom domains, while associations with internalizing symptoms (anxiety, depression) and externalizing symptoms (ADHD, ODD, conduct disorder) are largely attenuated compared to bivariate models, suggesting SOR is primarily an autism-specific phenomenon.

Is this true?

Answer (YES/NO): NO